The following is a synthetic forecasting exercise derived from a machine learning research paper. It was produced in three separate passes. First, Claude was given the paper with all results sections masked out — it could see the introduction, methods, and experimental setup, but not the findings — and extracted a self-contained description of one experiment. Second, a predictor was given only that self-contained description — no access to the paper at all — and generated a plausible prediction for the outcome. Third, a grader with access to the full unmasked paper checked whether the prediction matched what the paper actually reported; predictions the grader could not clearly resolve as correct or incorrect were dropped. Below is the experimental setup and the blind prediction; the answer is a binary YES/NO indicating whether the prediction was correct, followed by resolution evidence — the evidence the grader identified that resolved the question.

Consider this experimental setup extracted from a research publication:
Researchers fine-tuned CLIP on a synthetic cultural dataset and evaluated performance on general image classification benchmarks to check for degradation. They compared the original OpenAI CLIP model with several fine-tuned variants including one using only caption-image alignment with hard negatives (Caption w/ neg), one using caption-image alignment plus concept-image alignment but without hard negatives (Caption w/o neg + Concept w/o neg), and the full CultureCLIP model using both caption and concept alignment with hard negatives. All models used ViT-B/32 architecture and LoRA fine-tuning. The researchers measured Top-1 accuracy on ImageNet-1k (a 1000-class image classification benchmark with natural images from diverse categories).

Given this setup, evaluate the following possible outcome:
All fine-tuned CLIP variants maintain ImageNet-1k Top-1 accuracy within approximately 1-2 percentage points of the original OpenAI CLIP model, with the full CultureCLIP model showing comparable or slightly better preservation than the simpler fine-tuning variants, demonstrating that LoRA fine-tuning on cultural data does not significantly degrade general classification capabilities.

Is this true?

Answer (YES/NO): YES